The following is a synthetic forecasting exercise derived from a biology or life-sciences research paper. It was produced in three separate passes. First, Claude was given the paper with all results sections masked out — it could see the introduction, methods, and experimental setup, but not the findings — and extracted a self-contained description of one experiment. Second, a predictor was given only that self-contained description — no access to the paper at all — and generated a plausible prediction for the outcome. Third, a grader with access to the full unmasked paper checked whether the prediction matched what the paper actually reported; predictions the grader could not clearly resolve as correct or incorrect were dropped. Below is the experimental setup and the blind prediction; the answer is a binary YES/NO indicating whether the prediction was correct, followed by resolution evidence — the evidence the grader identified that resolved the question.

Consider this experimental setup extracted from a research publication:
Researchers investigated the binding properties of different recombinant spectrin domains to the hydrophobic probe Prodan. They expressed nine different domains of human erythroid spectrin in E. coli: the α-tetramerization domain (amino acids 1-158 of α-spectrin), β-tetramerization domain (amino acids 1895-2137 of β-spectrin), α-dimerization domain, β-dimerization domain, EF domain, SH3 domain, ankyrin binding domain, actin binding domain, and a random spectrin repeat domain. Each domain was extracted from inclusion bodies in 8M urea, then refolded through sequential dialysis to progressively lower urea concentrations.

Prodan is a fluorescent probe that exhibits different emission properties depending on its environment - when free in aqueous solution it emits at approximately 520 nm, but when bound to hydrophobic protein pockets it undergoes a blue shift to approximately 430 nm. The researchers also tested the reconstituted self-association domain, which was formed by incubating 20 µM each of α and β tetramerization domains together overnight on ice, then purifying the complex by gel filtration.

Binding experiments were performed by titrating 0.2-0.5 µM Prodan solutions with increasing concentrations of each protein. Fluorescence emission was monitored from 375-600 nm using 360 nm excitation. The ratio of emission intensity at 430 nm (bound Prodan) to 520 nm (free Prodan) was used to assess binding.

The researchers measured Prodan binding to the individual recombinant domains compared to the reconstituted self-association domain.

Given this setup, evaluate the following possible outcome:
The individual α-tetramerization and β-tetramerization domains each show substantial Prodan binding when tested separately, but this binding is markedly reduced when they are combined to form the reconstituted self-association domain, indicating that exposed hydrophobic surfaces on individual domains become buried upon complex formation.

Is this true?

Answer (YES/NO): NO